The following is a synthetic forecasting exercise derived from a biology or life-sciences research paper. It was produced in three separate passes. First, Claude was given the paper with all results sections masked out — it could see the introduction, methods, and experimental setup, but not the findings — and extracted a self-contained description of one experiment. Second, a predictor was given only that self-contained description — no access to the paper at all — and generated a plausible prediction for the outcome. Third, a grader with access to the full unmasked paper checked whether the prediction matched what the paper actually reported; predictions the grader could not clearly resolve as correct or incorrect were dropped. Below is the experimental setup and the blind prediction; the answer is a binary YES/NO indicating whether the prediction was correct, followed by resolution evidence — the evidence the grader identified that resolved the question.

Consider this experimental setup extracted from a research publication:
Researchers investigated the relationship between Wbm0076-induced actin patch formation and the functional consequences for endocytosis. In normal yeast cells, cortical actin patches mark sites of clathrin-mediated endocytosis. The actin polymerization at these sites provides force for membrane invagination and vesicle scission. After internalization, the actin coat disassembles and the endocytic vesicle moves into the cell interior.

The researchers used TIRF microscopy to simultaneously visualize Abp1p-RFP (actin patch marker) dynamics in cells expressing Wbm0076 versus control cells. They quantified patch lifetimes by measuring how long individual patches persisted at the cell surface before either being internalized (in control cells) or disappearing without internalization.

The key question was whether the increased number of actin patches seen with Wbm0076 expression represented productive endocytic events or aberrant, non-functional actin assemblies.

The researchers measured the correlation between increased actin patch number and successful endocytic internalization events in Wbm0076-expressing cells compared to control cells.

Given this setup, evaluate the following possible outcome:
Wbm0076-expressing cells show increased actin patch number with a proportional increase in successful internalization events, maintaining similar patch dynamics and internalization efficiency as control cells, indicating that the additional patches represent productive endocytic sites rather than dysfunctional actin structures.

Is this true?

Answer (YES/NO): NO